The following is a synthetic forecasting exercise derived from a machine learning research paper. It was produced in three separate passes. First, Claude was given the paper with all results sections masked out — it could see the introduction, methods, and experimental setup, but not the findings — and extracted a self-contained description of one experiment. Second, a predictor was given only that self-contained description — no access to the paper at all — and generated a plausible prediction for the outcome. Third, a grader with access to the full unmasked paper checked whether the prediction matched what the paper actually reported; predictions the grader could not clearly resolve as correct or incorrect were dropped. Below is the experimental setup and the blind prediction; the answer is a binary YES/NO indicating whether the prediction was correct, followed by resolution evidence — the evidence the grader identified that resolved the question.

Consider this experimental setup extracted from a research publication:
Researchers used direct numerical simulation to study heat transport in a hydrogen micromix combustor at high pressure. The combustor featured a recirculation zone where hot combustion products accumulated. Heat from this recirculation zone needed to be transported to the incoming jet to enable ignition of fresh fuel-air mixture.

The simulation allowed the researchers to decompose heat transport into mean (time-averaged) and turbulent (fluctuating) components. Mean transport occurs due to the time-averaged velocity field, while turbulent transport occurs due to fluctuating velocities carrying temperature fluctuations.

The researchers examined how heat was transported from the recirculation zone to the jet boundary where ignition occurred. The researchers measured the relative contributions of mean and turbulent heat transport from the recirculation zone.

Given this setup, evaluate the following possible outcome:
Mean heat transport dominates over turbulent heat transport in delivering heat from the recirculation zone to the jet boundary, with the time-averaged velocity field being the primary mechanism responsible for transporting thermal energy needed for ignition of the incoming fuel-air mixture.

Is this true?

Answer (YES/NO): YES